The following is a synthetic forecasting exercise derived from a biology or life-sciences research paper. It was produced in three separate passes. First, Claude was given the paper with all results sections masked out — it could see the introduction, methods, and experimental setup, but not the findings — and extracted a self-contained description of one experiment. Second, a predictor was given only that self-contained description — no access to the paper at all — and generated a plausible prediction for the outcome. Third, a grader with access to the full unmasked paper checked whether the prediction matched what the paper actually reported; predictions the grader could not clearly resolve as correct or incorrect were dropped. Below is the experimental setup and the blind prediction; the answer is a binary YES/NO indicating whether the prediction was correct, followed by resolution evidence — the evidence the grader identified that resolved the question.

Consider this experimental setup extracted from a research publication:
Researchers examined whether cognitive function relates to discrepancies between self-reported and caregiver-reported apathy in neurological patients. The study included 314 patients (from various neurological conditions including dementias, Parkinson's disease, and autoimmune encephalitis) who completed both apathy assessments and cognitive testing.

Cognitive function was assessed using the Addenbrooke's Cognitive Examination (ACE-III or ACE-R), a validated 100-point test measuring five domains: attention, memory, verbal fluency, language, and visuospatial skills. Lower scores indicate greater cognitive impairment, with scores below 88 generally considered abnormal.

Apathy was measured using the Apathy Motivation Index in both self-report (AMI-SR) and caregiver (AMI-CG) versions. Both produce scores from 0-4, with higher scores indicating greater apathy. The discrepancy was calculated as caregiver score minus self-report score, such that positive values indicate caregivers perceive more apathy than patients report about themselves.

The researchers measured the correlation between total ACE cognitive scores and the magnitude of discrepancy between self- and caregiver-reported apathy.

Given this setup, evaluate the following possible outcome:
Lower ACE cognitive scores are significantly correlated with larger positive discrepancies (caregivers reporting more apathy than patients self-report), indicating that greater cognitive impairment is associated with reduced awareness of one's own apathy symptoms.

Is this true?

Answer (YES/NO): YES